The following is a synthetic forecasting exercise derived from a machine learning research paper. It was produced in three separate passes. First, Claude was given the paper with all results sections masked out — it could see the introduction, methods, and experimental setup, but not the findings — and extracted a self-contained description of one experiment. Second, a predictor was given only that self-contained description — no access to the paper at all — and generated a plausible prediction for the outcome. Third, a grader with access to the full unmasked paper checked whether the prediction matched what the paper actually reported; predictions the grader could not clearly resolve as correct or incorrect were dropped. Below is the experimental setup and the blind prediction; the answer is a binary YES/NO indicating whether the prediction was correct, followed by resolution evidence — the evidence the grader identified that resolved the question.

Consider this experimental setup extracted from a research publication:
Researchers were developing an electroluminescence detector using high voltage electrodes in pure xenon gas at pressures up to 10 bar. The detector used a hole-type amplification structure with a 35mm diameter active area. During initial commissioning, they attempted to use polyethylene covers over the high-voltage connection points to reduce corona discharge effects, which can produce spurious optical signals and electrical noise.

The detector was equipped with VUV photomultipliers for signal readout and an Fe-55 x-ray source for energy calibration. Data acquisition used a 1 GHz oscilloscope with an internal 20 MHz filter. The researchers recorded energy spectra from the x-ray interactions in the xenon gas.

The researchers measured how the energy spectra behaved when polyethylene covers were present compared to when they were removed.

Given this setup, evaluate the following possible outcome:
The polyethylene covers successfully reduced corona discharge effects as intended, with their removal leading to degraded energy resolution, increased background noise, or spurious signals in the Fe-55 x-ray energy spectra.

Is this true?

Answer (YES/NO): NO